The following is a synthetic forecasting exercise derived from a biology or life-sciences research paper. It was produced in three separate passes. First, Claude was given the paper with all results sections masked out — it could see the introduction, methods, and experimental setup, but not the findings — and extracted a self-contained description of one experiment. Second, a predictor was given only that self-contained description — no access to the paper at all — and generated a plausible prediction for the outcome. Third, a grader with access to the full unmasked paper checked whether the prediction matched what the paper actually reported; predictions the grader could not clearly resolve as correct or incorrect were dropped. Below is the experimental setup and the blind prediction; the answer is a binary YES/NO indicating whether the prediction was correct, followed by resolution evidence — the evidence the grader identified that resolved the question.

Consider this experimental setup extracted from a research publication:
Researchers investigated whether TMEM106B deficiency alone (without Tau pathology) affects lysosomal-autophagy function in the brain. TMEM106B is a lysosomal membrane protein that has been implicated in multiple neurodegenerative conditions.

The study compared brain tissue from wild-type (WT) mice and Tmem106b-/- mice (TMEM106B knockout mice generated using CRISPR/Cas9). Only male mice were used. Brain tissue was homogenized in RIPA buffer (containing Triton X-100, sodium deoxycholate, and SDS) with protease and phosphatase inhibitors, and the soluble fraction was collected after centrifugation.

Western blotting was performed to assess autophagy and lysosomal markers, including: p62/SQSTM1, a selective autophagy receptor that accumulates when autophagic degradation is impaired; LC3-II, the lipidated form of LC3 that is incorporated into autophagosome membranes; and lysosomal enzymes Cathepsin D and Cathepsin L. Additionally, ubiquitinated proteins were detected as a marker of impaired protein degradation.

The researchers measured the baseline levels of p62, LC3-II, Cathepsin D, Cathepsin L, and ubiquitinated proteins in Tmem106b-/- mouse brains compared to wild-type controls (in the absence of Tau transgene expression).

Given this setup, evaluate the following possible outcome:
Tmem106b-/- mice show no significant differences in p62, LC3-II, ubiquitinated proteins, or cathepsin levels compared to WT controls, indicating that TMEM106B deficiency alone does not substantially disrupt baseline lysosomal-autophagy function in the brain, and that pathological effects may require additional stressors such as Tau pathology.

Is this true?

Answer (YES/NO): NO